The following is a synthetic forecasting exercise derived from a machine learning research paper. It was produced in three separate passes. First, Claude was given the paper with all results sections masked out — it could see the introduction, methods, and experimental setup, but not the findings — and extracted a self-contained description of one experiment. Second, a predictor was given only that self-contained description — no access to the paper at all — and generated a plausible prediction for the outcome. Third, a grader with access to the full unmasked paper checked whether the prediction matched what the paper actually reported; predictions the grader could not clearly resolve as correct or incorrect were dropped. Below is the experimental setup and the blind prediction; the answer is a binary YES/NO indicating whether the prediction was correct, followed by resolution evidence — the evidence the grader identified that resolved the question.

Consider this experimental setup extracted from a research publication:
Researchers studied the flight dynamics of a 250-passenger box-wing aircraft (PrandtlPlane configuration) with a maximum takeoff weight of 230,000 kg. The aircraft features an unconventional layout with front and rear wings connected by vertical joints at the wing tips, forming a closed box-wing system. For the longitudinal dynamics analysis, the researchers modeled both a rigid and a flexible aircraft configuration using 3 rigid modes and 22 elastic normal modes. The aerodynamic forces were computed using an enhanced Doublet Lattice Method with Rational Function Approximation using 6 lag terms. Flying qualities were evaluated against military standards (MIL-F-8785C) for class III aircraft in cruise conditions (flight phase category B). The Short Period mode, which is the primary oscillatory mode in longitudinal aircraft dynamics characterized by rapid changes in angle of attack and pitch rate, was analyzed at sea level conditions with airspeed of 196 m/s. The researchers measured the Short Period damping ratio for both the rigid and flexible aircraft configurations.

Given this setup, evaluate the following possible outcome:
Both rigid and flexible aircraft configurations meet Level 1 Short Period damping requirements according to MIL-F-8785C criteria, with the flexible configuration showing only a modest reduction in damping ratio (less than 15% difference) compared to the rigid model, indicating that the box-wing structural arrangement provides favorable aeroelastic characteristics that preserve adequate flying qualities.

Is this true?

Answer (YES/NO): NO